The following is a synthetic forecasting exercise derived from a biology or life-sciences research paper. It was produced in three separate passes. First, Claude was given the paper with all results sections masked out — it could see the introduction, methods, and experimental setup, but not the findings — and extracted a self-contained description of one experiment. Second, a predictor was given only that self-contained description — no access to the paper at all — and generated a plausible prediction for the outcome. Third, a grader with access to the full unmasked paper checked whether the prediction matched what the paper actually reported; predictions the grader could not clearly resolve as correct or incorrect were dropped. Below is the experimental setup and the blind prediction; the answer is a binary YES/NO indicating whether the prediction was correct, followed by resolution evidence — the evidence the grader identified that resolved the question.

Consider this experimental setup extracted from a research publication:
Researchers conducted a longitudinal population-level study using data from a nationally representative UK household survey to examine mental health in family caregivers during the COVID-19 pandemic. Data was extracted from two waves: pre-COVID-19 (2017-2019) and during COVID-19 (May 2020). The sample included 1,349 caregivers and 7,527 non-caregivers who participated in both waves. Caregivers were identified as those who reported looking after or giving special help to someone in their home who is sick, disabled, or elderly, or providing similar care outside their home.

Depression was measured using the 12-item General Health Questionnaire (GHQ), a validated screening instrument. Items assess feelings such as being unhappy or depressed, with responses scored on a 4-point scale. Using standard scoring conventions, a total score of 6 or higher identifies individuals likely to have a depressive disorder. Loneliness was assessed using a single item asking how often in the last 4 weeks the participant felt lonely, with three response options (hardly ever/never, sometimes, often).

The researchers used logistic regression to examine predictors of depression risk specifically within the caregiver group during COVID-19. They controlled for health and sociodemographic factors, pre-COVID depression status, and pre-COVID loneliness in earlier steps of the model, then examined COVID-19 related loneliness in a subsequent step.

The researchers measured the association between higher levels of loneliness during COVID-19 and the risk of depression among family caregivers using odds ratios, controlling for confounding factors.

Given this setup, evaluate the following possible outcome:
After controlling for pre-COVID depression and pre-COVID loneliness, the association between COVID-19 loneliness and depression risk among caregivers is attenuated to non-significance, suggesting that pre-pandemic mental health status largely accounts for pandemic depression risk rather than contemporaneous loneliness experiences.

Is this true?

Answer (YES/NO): NO